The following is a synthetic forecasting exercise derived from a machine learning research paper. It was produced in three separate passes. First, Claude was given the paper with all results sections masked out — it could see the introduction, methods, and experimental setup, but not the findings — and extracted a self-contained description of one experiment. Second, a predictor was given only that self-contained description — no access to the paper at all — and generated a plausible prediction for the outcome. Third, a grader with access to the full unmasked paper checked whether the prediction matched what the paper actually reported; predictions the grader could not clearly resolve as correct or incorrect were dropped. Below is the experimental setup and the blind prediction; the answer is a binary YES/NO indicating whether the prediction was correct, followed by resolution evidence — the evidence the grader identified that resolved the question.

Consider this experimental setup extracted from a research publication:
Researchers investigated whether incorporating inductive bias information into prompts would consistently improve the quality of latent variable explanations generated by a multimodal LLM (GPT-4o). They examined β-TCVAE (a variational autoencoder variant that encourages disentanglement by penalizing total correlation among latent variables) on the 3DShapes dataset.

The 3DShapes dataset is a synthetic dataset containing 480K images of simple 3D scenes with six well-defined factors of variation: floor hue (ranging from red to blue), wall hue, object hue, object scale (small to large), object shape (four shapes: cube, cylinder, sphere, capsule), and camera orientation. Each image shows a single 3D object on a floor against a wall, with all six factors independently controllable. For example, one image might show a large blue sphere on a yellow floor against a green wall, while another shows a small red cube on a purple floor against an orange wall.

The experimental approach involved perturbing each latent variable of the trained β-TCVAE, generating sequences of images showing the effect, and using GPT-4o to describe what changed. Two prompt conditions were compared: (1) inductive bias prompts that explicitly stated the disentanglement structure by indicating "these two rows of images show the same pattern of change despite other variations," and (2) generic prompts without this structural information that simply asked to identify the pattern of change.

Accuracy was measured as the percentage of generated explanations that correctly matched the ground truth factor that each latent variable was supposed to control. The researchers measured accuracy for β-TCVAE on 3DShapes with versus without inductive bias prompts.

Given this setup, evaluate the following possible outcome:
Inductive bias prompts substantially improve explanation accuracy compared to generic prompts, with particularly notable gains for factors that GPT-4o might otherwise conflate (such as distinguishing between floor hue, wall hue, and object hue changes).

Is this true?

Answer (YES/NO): NO